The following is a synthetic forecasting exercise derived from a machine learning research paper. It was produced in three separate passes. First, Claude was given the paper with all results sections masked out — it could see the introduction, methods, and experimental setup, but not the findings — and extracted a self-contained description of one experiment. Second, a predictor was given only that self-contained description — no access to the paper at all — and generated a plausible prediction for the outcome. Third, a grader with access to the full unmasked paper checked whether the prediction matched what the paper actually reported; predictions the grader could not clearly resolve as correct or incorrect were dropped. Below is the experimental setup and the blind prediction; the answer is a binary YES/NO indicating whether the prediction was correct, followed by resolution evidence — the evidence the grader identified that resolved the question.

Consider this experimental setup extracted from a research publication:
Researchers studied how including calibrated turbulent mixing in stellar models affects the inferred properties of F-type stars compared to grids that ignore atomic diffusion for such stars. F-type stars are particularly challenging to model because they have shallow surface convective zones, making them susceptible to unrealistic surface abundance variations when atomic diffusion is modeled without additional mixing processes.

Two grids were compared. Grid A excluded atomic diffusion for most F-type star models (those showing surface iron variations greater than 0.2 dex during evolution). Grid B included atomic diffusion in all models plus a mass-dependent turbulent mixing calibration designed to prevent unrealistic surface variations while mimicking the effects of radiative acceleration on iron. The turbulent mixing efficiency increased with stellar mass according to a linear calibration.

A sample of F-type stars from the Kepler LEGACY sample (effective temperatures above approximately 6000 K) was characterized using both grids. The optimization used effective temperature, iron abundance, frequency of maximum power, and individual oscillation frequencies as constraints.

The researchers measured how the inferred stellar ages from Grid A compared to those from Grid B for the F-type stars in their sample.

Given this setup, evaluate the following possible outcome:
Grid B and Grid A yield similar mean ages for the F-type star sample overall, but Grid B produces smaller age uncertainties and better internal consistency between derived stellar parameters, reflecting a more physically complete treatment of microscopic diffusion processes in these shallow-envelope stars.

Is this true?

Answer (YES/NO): NO